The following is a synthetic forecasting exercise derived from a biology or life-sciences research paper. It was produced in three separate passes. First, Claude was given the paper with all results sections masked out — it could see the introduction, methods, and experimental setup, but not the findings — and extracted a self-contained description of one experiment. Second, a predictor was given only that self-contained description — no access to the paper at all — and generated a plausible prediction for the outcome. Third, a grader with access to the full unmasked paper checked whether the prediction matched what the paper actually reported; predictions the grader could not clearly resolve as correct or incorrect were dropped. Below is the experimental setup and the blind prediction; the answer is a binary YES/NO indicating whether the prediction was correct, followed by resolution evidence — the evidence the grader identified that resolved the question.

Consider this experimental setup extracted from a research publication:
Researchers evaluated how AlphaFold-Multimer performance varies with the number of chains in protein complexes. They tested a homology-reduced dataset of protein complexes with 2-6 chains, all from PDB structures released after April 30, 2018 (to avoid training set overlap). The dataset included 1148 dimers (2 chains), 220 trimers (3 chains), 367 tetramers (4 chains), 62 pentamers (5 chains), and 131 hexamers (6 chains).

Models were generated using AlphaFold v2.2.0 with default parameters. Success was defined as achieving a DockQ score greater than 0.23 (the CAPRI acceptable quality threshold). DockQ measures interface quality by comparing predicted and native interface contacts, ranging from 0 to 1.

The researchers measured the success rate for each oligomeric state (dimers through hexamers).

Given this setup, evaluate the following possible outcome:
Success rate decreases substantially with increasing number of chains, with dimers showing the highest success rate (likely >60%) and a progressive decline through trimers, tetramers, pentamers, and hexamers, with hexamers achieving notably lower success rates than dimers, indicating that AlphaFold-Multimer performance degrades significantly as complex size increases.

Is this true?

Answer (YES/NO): NO